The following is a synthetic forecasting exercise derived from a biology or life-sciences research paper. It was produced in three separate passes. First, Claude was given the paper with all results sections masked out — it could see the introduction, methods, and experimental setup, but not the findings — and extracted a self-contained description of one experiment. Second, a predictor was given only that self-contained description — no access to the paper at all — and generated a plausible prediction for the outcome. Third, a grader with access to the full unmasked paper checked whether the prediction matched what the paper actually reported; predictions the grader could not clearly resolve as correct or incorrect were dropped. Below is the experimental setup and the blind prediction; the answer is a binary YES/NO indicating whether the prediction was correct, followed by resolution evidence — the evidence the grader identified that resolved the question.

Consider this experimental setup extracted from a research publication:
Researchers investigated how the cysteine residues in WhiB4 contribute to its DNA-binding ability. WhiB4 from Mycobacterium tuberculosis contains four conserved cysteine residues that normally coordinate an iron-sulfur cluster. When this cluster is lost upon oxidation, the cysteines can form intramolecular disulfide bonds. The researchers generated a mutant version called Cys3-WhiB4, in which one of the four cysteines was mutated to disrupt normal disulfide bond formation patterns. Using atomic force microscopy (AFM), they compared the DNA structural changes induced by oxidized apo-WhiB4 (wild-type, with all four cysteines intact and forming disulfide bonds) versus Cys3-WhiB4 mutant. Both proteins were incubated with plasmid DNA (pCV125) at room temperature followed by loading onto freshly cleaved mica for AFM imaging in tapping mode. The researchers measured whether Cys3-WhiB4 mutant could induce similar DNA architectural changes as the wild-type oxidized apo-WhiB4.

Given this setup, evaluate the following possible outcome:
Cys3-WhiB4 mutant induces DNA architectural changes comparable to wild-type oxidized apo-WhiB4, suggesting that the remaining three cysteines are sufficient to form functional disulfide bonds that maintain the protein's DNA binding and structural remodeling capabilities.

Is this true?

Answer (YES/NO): NO